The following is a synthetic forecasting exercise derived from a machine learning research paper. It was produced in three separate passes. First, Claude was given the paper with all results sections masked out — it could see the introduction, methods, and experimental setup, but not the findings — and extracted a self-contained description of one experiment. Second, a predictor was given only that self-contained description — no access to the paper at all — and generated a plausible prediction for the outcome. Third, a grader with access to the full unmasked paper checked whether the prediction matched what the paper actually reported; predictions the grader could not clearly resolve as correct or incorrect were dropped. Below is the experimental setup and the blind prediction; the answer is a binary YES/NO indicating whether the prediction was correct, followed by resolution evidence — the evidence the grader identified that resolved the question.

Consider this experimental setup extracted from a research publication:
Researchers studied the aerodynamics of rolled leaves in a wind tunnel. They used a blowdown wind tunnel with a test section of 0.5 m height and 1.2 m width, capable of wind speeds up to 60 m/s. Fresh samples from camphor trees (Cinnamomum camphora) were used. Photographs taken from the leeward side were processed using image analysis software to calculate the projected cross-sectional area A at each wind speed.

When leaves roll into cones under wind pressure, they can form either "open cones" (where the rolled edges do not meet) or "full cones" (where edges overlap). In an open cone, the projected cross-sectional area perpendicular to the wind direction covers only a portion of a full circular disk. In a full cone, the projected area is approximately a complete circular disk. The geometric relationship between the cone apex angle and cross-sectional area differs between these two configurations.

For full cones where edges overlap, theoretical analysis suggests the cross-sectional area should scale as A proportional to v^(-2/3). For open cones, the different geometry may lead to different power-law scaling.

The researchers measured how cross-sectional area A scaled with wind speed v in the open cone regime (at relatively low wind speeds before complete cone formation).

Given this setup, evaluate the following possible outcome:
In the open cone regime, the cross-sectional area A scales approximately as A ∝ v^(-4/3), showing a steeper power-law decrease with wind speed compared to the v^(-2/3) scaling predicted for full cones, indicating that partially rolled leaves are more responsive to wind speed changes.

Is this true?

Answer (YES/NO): NO